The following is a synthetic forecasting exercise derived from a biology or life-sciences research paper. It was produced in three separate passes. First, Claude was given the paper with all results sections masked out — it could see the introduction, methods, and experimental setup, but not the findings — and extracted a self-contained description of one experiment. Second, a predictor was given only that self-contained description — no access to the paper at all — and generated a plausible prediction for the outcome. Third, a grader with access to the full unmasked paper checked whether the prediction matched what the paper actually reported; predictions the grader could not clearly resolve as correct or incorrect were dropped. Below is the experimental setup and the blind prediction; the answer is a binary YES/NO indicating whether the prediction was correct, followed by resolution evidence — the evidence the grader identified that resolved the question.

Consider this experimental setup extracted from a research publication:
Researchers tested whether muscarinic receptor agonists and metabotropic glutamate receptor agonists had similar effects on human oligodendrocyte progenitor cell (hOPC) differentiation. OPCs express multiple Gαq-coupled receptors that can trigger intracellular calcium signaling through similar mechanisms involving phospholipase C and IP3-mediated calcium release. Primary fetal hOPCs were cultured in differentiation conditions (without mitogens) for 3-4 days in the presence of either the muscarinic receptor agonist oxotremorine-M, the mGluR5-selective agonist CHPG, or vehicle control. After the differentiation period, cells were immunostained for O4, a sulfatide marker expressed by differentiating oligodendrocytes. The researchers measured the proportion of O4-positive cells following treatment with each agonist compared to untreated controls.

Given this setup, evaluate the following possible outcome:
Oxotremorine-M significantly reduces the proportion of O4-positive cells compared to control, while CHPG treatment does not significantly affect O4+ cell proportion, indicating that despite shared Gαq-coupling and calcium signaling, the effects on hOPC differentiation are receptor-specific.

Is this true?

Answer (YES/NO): NO